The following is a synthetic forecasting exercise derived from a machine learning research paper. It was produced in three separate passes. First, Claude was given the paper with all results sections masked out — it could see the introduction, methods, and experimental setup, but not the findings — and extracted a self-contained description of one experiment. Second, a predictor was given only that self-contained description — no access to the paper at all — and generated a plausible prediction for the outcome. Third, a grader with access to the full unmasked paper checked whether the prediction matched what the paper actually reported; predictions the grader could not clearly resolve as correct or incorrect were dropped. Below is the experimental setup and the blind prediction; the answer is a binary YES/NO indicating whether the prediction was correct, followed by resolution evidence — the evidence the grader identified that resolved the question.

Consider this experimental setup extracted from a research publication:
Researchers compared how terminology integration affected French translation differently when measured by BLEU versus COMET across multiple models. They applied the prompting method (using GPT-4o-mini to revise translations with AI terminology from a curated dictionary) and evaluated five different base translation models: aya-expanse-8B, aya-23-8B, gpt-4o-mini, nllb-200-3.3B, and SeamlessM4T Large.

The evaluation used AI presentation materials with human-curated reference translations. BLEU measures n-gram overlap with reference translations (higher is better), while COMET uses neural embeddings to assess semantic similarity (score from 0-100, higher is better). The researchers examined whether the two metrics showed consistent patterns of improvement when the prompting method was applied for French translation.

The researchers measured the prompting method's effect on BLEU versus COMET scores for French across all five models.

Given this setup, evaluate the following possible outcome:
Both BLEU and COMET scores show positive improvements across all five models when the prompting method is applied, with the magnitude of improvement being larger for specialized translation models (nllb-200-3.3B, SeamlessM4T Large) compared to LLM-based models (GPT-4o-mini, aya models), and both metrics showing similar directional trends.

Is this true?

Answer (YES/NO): NO